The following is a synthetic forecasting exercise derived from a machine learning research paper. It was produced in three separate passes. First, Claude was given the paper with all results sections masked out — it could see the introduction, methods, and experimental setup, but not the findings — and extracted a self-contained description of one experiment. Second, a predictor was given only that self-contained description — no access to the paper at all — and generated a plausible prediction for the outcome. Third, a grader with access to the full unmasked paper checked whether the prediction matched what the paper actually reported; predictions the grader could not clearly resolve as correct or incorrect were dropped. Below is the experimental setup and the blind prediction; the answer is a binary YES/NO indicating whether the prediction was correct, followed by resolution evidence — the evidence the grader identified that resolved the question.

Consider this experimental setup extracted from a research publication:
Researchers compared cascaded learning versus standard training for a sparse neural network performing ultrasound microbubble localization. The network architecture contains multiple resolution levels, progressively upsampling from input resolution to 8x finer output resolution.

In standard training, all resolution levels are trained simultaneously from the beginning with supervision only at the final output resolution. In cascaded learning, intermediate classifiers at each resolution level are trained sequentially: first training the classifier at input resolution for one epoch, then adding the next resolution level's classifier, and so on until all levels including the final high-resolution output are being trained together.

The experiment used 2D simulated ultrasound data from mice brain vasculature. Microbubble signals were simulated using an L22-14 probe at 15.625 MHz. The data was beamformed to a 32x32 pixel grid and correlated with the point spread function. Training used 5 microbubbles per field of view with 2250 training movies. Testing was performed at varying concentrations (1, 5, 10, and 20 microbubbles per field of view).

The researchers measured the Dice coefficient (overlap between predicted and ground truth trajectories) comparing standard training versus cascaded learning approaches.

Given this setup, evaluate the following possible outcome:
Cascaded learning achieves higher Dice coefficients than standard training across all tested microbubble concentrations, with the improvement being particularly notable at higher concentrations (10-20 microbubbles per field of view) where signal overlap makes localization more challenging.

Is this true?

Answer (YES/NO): NO